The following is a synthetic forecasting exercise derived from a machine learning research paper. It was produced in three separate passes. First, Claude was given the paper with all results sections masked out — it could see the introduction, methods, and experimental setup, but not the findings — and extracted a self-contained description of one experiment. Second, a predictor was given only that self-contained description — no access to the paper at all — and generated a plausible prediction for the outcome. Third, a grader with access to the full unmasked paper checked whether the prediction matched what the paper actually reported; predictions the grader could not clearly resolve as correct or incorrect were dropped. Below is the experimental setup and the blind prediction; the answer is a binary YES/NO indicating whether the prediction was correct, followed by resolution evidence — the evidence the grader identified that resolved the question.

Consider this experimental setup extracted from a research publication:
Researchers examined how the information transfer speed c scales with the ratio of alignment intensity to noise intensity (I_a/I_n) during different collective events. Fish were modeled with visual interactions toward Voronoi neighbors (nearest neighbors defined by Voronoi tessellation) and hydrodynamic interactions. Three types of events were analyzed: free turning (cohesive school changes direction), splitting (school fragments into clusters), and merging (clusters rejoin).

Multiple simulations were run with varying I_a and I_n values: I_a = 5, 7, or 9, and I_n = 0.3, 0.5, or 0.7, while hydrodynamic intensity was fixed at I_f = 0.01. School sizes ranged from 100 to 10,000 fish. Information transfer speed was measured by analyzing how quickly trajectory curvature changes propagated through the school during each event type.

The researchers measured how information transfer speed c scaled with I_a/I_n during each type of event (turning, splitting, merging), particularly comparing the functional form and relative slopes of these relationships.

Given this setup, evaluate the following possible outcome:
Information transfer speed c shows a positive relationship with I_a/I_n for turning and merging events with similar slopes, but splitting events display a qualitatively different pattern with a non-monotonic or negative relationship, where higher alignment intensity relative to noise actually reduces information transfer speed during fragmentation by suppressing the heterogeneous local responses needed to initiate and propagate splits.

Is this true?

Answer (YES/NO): NO